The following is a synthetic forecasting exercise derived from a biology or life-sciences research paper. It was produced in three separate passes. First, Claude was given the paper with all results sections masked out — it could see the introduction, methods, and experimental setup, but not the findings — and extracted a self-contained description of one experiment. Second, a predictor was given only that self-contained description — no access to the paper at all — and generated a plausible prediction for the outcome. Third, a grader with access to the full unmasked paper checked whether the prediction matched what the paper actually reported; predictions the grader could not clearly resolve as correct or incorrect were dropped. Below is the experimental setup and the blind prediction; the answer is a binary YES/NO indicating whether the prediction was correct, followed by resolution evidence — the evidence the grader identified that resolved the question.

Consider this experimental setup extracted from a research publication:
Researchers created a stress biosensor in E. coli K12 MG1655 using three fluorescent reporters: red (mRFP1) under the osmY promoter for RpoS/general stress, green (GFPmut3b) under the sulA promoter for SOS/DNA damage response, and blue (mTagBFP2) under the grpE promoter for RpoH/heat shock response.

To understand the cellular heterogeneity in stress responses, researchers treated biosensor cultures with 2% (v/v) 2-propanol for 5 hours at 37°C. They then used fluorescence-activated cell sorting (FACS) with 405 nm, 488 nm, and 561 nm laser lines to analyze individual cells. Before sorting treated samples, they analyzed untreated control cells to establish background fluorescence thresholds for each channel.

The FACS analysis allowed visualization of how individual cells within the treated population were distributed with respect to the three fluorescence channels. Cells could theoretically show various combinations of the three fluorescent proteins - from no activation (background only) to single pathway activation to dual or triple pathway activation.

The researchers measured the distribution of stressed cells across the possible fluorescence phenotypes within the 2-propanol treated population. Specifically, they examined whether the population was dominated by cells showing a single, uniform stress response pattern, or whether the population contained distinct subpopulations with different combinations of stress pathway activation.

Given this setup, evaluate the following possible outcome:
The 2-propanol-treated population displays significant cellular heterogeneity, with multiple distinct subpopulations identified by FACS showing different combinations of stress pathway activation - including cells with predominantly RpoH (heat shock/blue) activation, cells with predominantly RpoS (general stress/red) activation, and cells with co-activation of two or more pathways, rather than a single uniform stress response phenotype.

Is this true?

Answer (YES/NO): NO